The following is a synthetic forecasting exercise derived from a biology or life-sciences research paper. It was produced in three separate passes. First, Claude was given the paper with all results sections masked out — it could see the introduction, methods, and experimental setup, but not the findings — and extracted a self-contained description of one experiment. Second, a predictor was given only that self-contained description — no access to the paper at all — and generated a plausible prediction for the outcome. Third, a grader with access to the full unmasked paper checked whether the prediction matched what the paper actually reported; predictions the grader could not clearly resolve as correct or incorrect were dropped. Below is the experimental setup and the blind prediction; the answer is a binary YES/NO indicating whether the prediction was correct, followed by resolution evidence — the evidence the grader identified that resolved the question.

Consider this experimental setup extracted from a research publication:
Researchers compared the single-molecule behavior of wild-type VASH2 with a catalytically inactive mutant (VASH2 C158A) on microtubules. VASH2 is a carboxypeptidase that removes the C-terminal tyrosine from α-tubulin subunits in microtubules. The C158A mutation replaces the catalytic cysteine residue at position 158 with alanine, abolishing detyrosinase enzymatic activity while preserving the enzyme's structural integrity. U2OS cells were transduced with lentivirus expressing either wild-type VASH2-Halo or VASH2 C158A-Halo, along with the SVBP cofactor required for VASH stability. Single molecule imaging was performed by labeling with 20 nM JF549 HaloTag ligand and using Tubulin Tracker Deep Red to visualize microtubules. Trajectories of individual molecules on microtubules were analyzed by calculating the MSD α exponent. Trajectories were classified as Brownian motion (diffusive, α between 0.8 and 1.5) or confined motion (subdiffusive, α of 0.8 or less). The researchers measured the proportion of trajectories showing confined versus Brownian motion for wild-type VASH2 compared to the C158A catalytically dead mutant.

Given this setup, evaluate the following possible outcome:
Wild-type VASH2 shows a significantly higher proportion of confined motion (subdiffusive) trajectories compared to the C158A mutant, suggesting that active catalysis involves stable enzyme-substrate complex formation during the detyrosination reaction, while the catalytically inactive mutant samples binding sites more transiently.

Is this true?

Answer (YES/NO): NO